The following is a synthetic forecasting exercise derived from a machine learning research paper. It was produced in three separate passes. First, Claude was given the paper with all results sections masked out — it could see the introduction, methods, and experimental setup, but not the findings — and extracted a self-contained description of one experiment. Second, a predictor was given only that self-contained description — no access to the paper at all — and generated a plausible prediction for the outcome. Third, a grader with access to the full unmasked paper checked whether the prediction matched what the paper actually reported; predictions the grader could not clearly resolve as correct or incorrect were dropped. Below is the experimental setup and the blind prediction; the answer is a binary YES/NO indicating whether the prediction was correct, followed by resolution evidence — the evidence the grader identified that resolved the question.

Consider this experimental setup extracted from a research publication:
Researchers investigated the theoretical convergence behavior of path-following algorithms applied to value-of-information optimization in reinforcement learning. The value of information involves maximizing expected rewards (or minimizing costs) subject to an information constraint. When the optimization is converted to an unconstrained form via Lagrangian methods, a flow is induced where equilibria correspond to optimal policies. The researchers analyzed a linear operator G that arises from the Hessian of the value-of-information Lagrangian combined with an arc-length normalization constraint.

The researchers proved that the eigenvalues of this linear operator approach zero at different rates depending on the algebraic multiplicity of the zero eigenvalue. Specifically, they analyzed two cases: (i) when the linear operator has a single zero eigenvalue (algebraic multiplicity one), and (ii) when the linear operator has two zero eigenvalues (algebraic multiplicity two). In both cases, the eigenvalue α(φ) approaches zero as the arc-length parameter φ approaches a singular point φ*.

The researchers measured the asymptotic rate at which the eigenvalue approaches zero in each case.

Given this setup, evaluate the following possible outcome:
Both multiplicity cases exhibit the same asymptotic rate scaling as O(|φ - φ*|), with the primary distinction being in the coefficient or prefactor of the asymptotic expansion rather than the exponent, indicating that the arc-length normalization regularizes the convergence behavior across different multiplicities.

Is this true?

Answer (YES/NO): NO